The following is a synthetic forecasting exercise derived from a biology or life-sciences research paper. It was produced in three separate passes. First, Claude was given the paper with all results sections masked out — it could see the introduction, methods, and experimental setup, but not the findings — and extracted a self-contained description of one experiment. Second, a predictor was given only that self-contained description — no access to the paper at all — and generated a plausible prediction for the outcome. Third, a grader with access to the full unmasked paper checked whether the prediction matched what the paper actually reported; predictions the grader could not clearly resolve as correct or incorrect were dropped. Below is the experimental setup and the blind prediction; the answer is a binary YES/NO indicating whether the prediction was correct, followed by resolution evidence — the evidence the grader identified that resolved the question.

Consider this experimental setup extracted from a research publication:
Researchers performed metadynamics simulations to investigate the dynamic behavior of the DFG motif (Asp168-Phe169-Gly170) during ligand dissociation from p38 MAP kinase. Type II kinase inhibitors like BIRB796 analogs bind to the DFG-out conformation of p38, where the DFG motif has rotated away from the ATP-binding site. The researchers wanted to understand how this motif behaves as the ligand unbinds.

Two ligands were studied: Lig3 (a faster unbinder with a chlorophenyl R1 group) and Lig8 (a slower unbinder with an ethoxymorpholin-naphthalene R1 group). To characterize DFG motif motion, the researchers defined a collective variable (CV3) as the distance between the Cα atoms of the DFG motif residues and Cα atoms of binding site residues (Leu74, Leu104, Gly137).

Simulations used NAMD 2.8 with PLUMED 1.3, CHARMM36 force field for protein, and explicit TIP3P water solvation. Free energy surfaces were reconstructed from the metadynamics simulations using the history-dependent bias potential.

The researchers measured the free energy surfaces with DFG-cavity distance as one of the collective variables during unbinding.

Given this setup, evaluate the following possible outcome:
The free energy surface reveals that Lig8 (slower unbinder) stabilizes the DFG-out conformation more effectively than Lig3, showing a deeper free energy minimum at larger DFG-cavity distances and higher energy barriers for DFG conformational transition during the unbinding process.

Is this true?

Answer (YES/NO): YES